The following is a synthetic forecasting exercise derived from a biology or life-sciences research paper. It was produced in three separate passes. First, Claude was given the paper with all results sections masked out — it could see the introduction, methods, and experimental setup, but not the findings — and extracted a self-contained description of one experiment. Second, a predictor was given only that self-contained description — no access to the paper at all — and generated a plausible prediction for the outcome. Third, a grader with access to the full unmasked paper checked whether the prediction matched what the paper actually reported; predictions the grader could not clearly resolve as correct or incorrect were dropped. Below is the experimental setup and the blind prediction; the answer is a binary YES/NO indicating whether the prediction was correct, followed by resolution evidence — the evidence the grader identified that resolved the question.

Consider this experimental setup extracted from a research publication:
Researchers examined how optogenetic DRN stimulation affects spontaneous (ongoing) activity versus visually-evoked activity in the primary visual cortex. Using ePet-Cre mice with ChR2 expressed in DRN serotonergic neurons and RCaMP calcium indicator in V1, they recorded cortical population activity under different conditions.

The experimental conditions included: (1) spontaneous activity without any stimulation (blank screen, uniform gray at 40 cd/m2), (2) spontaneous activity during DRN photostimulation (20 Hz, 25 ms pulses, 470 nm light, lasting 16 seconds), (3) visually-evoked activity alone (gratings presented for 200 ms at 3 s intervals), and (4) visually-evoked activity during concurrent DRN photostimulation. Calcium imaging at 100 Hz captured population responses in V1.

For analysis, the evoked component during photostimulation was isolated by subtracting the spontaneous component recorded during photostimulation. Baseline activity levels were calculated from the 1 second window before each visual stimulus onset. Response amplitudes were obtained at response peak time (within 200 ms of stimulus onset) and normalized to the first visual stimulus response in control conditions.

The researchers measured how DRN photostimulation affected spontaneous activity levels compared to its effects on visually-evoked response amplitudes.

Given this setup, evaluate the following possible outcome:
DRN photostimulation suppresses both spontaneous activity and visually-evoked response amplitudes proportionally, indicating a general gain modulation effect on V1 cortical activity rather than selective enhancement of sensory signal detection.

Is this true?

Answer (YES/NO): NO